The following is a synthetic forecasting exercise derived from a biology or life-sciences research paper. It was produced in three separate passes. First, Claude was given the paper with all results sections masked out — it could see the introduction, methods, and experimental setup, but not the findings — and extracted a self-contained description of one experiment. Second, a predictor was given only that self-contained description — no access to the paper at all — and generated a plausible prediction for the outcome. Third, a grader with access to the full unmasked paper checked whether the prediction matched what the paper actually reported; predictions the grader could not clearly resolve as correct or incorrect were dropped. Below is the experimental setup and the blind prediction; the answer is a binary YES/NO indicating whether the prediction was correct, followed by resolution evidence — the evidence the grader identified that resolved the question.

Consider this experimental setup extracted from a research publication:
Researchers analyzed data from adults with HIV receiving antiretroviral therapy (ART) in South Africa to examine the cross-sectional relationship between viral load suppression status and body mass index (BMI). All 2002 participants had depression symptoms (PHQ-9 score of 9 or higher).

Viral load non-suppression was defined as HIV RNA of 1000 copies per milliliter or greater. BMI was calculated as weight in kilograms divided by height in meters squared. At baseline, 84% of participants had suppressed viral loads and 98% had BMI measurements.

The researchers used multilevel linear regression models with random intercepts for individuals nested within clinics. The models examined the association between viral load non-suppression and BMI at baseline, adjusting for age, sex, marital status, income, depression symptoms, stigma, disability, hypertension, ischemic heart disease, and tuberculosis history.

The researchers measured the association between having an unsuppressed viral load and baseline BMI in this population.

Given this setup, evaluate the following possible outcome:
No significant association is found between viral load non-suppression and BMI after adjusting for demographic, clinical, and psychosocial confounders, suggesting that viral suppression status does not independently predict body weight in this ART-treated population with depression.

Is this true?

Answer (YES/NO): NO